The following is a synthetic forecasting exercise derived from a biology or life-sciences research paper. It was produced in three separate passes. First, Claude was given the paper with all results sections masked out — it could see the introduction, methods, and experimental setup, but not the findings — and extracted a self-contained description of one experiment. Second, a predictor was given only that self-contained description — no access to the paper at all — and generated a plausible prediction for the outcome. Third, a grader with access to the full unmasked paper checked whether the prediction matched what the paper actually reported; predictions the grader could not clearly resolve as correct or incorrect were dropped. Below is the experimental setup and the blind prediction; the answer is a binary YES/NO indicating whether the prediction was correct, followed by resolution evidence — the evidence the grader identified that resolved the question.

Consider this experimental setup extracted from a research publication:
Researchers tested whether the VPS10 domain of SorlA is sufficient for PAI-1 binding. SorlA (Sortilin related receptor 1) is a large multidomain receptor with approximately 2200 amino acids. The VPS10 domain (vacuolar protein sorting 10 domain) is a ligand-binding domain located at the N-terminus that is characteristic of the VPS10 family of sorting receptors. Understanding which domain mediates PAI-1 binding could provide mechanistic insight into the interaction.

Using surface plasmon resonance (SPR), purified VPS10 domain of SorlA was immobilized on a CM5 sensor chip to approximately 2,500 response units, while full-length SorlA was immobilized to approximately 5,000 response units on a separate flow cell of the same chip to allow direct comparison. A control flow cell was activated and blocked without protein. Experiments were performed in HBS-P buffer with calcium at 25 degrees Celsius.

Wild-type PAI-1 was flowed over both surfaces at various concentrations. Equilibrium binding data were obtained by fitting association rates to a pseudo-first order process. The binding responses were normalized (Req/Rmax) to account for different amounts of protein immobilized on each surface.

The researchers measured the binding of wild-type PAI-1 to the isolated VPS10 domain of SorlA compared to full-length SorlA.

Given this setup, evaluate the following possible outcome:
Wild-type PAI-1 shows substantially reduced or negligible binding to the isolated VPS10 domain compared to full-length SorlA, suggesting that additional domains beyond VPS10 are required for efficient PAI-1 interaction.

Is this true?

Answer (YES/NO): NO